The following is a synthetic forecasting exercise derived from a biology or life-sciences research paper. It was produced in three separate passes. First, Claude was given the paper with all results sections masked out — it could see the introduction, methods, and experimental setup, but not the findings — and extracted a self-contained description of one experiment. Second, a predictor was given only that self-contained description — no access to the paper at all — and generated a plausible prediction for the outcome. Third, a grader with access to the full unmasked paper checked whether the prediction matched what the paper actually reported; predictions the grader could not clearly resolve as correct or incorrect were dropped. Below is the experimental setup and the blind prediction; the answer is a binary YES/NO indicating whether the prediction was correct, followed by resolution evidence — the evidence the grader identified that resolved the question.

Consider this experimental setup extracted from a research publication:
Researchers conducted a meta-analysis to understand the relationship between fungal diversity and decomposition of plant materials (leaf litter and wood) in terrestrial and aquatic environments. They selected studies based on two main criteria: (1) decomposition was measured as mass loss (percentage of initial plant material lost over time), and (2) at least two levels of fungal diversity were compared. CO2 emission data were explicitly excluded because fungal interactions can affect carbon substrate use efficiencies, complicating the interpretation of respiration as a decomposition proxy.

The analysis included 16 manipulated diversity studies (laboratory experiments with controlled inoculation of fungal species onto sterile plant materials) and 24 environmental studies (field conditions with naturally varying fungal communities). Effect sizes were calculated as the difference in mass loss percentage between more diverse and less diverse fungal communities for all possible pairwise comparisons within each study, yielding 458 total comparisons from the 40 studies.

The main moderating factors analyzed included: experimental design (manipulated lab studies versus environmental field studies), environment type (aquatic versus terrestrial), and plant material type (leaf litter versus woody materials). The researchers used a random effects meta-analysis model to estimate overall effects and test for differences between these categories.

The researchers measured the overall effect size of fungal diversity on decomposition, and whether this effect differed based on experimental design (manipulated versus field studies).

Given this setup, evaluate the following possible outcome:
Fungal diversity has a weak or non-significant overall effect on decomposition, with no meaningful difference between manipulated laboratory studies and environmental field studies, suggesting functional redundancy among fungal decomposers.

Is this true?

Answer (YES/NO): NO